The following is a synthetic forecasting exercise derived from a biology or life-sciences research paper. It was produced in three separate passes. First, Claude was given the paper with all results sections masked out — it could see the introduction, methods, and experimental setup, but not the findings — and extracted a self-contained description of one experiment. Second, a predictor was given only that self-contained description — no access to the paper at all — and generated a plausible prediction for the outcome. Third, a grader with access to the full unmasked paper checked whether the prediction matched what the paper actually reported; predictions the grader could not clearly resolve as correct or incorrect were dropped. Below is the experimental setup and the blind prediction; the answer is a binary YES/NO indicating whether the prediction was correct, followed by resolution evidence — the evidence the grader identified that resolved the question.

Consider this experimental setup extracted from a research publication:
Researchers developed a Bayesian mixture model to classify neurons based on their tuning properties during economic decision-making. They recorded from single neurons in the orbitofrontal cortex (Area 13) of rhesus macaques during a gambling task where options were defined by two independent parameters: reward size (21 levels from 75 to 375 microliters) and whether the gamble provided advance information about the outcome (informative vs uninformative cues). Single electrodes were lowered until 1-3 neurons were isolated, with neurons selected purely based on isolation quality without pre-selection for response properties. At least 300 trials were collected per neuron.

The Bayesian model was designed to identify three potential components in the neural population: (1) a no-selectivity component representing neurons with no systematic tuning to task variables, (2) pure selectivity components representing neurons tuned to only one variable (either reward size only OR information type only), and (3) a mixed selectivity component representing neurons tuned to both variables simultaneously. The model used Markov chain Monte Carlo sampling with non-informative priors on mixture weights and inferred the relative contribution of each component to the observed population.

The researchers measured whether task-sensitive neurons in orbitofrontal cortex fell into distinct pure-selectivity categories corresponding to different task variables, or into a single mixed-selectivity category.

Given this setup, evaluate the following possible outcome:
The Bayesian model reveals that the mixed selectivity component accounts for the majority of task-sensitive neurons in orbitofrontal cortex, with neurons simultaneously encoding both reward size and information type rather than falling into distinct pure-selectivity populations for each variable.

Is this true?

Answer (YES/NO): YES